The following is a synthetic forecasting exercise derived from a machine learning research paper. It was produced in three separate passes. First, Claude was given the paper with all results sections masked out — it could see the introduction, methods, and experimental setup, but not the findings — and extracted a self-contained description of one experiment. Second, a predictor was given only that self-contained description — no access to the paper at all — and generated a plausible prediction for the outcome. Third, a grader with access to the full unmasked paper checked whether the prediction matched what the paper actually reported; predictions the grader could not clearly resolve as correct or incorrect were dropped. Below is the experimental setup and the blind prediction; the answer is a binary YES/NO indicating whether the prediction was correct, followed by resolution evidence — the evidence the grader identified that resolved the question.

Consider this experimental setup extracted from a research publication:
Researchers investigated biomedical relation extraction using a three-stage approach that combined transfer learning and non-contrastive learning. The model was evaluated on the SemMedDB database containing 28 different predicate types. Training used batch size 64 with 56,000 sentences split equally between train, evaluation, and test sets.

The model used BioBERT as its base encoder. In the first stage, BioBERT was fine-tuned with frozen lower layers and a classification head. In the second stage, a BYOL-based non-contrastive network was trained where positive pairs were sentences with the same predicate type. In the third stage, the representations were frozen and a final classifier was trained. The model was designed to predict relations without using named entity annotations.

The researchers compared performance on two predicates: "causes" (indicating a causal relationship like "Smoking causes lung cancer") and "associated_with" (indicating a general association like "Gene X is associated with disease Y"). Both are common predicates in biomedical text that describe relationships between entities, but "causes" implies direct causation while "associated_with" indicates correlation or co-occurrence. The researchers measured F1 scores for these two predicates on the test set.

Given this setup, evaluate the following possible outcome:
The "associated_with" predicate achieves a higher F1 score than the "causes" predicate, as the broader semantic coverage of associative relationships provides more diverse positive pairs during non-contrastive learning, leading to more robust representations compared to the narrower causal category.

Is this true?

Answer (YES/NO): NO